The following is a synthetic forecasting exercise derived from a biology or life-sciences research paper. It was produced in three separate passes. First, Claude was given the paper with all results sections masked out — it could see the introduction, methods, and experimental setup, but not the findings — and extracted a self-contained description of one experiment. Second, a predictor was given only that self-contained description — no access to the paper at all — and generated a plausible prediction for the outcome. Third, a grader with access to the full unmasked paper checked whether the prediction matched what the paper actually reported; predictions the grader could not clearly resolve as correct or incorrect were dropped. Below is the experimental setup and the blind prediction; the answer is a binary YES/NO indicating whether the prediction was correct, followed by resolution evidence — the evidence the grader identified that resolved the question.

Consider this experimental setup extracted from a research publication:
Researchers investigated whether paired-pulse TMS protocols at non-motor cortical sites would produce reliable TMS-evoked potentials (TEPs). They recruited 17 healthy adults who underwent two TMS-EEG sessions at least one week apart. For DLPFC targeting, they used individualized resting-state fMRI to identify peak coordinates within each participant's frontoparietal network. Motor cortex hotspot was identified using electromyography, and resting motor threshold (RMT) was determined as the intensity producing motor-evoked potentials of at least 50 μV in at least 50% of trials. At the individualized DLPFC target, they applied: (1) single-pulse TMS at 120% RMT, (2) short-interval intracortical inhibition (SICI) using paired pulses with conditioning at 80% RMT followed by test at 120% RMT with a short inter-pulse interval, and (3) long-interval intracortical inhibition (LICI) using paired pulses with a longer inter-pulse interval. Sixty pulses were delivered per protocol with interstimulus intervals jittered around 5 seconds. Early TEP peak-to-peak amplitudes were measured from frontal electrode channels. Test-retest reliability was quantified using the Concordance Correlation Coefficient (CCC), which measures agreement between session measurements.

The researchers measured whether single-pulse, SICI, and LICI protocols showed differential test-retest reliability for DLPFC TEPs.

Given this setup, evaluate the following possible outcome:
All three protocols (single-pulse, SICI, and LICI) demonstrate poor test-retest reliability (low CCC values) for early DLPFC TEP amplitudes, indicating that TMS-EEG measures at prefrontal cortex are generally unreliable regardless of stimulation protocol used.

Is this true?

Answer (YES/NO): NO